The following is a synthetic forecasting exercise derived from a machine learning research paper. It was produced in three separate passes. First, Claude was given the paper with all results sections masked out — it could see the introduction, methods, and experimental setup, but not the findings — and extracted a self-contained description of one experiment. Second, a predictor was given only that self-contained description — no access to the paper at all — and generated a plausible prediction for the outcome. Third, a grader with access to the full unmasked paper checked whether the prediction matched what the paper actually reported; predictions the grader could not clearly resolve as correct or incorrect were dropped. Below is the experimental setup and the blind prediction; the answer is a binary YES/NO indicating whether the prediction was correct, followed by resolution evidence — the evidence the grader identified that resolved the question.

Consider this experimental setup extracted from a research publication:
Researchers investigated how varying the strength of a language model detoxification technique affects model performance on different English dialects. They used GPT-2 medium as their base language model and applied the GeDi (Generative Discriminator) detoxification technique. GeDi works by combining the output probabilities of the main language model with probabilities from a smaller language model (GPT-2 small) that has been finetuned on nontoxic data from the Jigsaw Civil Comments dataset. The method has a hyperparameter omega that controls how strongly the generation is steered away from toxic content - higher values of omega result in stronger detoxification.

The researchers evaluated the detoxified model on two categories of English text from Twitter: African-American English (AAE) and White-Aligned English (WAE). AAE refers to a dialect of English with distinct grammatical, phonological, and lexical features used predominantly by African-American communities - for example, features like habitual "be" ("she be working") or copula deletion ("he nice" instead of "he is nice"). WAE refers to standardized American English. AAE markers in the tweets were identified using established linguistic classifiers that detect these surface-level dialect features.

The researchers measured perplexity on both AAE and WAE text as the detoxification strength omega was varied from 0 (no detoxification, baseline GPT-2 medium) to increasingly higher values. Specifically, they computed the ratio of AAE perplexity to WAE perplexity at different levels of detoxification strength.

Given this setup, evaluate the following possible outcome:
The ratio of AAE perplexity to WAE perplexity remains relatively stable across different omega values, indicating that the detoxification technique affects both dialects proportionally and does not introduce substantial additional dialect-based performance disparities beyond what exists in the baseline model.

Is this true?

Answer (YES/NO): NO